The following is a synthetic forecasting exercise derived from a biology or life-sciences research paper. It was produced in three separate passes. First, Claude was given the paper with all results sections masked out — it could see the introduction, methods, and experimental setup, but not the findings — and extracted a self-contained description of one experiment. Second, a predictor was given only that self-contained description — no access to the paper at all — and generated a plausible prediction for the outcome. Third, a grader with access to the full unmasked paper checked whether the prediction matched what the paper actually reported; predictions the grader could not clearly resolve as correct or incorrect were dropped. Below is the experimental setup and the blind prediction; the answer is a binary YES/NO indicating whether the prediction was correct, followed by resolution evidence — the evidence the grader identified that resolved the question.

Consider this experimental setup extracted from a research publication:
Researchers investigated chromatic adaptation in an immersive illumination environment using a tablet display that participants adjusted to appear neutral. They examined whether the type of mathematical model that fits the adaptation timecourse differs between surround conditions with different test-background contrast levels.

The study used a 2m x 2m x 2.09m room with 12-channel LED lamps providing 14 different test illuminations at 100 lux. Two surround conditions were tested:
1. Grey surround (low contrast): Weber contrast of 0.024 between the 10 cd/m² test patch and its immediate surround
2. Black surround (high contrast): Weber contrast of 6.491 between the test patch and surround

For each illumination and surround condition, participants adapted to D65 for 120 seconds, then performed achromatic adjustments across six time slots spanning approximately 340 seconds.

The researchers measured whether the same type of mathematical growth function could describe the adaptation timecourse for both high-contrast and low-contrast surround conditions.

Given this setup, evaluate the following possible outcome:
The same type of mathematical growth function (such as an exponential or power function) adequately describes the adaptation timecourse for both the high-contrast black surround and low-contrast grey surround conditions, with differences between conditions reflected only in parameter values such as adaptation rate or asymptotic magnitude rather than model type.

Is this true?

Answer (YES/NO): YES